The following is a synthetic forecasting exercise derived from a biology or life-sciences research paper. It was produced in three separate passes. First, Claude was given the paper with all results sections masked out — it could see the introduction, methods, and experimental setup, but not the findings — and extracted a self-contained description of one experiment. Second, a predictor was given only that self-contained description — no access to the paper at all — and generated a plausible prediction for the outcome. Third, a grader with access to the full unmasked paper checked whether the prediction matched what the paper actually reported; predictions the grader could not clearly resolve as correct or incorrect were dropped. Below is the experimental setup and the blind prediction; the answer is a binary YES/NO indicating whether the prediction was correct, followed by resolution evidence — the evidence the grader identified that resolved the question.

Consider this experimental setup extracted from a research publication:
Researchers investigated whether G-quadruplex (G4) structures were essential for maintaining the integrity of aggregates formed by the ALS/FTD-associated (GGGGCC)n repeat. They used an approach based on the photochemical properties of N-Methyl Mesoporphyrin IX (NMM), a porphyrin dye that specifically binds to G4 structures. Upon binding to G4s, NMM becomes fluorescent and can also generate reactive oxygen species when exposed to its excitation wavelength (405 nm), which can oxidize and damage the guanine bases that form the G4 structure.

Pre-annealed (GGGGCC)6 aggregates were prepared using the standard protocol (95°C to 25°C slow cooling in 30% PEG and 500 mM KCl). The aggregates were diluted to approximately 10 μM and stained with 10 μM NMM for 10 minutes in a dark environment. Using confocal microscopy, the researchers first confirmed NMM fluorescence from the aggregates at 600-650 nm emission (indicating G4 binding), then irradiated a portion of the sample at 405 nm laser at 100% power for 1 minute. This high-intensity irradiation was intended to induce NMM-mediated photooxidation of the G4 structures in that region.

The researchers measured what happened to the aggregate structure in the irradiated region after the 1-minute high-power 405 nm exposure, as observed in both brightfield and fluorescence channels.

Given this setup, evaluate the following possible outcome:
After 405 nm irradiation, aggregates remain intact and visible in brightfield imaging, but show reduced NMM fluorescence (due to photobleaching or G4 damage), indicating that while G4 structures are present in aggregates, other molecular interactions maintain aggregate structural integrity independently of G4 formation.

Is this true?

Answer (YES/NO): NO